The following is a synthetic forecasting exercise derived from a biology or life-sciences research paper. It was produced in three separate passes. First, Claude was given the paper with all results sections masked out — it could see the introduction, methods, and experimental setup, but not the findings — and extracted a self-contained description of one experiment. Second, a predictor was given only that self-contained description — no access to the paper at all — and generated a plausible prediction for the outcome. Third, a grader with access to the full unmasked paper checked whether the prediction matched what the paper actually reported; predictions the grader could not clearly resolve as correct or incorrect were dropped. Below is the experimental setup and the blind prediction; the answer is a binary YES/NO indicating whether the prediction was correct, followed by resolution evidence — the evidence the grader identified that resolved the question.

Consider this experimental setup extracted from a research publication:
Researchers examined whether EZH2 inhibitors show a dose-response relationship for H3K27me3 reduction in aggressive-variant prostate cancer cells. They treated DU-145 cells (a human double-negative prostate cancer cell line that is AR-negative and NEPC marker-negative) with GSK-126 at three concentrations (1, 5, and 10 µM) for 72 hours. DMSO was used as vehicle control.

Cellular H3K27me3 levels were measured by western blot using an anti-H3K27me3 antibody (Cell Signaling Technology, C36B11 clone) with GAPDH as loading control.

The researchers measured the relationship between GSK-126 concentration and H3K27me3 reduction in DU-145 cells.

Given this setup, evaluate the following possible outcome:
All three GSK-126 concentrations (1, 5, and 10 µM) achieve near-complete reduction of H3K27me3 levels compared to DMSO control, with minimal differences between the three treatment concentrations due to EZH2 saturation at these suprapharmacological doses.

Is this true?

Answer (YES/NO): NO